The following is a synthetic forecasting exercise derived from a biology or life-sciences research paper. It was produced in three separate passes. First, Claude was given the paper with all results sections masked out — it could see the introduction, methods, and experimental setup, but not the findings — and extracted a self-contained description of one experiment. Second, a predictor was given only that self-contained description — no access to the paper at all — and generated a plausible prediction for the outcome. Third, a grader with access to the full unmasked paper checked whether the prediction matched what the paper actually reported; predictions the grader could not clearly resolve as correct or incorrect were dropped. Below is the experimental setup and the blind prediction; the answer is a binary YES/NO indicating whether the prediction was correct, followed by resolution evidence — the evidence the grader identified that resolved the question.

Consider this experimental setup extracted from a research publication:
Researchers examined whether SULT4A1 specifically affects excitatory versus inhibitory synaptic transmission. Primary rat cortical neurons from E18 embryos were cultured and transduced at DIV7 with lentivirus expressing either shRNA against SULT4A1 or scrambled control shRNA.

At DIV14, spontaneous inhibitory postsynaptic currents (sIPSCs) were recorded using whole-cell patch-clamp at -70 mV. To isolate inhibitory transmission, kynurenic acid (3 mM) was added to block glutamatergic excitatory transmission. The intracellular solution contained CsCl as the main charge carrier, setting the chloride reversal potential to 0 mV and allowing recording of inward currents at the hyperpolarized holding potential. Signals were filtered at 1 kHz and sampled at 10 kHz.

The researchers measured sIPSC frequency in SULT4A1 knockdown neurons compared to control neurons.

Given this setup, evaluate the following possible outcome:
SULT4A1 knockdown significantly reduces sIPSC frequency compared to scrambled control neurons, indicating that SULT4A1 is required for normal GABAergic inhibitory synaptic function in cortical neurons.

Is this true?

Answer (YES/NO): NO